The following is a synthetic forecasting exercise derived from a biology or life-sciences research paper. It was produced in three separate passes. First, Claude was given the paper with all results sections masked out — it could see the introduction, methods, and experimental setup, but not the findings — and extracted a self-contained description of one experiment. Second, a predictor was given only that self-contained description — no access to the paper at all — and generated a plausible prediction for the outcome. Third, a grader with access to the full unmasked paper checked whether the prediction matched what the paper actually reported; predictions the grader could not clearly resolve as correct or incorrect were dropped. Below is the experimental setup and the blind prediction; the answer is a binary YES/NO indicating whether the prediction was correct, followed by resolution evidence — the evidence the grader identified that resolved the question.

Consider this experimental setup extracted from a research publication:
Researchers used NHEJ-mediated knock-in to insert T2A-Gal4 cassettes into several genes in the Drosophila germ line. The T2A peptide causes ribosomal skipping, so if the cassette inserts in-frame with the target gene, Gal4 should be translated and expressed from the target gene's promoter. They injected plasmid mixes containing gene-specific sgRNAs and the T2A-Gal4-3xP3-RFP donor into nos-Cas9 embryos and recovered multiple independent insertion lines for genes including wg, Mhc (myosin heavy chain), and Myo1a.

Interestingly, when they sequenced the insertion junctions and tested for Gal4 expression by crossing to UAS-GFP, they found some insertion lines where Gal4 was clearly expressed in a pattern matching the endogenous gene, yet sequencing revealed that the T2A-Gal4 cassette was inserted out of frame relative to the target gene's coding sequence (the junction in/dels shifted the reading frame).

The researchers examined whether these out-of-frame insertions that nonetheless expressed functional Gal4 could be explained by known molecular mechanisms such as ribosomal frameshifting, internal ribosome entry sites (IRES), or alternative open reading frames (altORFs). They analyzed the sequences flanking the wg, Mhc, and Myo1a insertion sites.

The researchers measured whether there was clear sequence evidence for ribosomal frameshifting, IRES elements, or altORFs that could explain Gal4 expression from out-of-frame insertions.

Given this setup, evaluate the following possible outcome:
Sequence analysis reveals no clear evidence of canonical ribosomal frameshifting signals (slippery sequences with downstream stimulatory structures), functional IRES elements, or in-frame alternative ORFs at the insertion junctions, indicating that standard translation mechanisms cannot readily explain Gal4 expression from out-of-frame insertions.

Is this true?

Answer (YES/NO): YES